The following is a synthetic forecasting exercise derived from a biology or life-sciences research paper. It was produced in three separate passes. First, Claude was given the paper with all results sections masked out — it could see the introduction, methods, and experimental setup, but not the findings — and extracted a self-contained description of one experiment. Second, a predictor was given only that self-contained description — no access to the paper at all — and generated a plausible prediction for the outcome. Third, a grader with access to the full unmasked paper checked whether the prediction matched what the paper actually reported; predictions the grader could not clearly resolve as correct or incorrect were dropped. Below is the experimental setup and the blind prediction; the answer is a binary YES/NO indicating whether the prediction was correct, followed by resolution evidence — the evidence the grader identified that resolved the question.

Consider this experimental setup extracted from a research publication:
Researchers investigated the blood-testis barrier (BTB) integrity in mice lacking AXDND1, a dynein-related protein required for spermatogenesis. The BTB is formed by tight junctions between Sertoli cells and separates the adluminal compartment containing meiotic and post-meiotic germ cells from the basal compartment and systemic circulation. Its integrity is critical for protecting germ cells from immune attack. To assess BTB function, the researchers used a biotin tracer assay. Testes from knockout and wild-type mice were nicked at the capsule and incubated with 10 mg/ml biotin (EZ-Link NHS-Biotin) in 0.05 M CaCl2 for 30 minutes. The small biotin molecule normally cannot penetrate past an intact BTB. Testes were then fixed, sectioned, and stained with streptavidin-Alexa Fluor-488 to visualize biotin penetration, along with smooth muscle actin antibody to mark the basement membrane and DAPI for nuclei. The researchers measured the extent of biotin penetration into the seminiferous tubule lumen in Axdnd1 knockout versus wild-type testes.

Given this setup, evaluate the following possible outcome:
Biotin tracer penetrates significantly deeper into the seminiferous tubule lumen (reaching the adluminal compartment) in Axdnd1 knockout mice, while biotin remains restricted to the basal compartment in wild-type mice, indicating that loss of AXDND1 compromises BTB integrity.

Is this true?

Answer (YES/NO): NO